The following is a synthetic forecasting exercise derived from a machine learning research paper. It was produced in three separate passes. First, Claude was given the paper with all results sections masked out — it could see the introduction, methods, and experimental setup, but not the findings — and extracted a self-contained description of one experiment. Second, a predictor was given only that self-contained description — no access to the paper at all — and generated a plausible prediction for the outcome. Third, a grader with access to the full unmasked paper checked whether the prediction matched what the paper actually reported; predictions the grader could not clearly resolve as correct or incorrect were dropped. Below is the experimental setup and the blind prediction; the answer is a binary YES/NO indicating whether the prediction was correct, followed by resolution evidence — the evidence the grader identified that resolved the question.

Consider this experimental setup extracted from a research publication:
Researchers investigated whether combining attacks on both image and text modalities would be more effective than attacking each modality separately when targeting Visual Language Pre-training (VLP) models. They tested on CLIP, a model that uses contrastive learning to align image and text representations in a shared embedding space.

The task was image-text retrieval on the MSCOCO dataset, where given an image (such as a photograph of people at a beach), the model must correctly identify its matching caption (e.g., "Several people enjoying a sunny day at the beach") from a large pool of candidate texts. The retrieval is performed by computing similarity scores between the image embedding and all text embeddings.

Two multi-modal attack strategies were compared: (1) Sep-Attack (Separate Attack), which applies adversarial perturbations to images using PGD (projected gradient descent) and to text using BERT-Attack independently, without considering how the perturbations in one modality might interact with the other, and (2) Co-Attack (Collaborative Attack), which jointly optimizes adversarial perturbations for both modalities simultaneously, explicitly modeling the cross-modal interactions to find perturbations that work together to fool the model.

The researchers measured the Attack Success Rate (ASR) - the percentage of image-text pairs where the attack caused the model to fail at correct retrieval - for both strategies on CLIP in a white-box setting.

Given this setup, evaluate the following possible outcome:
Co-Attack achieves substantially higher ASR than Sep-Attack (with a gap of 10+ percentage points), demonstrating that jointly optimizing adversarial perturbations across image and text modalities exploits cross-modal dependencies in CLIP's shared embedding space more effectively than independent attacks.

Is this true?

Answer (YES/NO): YES